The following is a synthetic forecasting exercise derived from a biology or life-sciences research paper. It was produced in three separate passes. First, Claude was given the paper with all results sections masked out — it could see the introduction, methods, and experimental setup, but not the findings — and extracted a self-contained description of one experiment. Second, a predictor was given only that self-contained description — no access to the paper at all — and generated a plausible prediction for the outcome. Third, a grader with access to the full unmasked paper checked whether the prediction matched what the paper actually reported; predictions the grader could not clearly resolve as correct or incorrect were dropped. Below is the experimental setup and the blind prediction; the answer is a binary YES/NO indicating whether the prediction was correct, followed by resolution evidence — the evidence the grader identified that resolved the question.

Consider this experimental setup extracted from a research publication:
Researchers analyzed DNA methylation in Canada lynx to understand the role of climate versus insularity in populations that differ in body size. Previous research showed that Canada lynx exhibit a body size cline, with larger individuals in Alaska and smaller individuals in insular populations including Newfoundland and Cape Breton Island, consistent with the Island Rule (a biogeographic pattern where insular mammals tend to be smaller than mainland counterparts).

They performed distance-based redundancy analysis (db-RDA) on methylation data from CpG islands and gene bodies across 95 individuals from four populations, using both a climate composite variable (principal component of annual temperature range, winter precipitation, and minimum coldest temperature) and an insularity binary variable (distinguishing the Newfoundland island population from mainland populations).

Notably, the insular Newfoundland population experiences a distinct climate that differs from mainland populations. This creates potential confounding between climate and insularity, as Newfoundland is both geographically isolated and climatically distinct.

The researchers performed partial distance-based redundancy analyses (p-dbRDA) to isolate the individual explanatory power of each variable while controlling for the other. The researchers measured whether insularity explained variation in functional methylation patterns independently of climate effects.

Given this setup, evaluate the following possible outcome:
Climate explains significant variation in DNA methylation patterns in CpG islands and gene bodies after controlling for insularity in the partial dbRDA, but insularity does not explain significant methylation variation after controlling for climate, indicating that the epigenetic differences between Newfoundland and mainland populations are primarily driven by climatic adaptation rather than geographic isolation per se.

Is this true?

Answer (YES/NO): NO